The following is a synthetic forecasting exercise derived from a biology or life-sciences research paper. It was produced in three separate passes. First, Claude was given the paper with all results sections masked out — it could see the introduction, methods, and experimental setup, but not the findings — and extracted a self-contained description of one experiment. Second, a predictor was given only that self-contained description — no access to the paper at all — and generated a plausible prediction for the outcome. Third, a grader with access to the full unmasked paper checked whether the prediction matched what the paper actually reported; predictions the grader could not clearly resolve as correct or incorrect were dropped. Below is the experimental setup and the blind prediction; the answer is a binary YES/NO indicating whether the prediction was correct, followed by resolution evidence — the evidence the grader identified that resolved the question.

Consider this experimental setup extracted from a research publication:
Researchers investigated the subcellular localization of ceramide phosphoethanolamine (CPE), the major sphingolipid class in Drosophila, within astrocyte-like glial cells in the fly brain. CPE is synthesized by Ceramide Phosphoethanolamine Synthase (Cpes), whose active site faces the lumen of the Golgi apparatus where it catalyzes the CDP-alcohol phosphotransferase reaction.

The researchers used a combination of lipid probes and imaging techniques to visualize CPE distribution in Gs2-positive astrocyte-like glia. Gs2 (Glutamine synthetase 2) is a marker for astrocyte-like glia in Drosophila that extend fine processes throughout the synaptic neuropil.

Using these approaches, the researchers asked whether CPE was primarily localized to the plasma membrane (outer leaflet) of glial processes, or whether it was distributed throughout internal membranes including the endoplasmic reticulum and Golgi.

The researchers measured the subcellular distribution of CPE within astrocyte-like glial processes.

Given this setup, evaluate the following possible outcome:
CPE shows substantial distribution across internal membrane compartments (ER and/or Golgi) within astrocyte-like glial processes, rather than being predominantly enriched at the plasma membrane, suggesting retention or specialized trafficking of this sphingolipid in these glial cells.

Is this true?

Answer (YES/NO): NO